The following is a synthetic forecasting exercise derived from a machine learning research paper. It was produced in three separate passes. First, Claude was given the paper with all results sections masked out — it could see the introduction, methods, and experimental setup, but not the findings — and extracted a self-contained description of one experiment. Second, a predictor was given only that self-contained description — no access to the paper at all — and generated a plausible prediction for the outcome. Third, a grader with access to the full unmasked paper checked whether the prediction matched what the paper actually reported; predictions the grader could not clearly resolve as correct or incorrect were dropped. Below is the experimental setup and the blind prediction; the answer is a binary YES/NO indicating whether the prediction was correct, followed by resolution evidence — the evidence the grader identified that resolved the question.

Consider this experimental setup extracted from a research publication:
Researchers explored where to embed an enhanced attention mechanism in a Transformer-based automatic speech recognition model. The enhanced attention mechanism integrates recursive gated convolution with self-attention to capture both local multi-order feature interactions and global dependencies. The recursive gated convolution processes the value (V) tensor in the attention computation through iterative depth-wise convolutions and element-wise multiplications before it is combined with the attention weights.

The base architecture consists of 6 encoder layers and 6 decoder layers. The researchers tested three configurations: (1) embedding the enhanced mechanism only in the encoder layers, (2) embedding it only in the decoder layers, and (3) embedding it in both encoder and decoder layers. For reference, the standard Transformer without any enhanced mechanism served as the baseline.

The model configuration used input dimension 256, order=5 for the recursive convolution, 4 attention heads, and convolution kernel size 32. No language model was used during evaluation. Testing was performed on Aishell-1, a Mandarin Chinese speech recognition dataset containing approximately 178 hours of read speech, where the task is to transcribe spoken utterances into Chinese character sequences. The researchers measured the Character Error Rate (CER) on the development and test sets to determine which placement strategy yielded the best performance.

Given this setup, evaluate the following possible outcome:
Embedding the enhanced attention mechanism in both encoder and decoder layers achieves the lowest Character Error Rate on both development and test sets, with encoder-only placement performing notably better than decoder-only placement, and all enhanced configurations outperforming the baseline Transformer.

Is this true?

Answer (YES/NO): NO